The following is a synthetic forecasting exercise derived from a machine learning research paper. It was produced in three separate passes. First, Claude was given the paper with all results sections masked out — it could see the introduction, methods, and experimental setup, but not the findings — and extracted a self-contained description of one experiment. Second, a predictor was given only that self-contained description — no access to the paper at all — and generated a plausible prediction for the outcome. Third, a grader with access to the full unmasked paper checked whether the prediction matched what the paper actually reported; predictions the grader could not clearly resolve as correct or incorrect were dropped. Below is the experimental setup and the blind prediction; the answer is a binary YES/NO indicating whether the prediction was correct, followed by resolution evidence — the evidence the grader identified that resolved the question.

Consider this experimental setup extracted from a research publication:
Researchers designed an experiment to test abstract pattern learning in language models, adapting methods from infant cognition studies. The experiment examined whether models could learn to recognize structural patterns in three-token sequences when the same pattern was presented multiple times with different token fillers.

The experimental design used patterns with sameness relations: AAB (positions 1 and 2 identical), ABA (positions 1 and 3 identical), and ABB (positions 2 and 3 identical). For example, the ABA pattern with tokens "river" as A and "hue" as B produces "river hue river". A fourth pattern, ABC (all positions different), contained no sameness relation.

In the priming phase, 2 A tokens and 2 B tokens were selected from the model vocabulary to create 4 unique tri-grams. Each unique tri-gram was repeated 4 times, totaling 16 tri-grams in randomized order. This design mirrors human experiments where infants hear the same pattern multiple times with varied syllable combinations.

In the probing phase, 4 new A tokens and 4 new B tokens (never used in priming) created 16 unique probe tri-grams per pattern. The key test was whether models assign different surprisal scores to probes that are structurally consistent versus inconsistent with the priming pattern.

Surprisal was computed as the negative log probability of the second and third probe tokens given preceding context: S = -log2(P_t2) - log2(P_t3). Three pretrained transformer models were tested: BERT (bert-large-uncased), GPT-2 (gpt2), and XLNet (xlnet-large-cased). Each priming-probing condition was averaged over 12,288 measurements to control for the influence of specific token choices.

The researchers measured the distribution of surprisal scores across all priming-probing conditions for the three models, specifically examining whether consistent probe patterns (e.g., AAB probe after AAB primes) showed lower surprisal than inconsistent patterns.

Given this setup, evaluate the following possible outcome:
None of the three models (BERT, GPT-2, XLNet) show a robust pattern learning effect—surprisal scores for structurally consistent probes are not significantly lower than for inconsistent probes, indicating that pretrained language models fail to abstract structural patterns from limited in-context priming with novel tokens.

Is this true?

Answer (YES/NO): YES